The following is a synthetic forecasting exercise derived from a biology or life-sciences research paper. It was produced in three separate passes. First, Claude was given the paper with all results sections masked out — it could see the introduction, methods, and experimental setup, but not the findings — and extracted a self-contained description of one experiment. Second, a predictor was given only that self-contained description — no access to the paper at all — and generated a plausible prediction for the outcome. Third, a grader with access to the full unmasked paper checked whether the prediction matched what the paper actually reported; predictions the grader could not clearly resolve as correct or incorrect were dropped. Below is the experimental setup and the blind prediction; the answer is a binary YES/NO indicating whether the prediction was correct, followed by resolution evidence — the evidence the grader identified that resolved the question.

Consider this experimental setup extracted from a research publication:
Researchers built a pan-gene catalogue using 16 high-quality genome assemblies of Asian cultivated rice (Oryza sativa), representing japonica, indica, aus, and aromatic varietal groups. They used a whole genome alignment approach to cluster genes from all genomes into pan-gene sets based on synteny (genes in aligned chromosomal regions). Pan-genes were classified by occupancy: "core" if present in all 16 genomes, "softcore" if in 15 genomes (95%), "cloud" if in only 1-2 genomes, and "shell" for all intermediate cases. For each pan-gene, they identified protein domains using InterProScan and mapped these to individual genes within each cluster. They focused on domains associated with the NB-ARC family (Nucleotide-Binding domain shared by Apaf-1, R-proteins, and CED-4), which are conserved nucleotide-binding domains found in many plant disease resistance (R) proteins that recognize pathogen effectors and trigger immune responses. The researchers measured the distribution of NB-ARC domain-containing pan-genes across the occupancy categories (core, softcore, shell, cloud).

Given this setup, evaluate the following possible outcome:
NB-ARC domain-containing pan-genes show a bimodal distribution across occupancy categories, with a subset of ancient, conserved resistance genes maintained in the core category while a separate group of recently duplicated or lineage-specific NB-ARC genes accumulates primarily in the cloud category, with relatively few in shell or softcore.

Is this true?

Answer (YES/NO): NO